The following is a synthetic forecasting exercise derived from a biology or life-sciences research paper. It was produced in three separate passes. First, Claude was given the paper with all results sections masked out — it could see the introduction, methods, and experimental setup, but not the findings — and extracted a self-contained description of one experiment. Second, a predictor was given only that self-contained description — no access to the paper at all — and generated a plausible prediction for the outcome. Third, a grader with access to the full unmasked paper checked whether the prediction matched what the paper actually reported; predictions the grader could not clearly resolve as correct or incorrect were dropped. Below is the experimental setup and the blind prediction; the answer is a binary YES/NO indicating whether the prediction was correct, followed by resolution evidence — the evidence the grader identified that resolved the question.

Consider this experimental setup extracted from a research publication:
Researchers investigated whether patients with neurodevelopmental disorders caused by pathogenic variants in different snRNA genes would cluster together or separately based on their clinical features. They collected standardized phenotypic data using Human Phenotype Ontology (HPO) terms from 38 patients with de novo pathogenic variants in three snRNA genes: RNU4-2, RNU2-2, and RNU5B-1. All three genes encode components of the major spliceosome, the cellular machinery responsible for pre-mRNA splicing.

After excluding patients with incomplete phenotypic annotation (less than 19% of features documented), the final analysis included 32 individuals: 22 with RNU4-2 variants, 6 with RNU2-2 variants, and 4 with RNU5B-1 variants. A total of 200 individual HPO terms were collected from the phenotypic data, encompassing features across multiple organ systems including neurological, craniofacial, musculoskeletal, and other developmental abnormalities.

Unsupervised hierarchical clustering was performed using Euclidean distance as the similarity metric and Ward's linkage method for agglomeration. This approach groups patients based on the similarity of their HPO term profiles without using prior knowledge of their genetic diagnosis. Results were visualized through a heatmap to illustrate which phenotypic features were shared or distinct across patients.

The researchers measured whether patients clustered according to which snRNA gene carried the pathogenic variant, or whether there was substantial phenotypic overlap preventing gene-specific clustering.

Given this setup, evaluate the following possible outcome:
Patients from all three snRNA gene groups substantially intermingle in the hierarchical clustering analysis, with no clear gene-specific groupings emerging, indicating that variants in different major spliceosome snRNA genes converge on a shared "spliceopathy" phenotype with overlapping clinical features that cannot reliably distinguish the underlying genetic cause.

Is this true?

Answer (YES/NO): NO